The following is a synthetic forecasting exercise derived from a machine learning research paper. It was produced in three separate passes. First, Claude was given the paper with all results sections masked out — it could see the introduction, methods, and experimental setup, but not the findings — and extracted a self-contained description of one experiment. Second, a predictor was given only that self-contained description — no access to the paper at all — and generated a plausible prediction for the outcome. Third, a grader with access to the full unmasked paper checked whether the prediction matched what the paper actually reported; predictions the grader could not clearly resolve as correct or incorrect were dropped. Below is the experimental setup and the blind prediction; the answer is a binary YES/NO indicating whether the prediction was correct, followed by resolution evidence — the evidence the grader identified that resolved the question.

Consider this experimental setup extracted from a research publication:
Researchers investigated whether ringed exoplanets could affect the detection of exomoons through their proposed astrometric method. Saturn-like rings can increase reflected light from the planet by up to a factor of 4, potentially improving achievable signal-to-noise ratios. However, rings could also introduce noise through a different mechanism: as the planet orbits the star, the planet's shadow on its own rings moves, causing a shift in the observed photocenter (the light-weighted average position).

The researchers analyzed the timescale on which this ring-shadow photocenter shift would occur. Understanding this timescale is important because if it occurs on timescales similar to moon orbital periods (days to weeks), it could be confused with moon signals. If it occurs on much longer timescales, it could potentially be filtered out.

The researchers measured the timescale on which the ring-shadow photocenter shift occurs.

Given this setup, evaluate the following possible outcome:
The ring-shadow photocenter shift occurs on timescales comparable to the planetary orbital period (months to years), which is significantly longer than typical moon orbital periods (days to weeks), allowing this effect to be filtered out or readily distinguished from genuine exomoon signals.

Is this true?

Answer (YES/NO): YES